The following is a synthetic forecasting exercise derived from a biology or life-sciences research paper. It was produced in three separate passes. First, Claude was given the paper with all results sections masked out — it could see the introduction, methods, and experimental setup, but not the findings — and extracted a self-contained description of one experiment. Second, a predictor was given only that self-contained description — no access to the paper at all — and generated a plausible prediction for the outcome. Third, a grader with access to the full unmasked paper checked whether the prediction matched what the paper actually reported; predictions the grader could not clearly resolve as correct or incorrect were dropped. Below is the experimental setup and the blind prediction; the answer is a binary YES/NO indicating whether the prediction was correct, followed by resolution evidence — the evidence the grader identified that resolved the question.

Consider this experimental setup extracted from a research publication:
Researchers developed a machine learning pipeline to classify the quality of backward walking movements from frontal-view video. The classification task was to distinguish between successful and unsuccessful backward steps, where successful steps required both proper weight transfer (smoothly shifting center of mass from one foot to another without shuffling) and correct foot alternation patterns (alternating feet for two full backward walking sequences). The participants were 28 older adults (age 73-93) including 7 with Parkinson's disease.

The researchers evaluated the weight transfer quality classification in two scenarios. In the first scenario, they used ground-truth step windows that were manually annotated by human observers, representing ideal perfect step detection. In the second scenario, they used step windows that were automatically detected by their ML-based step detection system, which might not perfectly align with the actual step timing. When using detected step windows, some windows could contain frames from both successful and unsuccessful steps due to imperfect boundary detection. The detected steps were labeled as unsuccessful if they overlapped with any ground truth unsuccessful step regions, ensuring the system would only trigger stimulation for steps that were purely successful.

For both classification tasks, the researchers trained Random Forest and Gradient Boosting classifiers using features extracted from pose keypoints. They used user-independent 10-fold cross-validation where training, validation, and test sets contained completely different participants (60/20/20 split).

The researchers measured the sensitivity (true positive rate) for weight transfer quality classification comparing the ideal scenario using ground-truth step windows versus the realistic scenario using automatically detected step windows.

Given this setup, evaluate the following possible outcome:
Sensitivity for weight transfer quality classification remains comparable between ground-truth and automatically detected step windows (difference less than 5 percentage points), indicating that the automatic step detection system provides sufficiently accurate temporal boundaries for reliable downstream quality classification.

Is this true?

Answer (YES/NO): NO